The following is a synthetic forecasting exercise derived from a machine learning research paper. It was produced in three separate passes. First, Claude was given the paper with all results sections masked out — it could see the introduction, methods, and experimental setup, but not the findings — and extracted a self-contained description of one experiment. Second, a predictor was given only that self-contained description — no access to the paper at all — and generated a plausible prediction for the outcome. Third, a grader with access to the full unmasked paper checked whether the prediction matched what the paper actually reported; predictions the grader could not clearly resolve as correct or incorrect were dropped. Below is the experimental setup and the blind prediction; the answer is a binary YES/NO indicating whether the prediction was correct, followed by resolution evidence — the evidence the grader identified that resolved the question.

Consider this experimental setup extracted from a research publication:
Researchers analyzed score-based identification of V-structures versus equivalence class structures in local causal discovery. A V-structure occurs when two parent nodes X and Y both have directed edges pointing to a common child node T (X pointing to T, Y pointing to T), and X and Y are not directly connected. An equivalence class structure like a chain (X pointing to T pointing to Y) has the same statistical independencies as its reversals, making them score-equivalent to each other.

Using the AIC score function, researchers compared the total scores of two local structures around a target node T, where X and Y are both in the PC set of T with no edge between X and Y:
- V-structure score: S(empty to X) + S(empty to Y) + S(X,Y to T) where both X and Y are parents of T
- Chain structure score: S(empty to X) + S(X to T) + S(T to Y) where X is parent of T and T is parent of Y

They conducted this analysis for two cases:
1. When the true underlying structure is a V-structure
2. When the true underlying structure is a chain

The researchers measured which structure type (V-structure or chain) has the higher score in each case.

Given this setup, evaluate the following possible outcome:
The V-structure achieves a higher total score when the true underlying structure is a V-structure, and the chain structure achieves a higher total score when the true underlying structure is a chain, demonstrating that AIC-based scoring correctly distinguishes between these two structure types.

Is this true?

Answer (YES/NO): YES